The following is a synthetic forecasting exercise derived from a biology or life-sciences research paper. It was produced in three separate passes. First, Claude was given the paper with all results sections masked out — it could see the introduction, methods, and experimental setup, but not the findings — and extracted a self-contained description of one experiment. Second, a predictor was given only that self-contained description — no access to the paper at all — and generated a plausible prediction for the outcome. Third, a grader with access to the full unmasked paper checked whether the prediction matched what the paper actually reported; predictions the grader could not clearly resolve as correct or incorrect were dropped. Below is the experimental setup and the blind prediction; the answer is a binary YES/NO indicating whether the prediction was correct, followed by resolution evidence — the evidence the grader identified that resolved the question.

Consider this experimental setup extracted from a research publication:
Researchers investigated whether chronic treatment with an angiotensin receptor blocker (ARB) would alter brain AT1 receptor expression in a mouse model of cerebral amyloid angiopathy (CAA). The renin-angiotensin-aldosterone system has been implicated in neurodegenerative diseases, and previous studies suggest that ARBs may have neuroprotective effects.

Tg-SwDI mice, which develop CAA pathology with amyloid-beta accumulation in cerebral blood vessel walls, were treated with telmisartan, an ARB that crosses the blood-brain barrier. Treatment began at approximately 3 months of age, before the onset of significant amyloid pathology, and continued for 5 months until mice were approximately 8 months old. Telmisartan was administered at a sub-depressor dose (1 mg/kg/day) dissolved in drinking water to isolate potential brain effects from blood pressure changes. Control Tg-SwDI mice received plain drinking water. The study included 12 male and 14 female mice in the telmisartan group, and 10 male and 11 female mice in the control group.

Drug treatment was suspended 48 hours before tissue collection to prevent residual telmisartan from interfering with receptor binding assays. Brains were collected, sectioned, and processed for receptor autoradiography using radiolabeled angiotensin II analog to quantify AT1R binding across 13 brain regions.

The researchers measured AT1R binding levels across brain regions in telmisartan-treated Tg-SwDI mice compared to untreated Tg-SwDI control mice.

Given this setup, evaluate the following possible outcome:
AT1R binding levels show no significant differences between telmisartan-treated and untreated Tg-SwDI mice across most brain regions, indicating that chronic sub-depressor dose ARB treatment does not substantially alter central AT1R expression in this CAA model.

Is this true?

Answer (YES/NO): YES